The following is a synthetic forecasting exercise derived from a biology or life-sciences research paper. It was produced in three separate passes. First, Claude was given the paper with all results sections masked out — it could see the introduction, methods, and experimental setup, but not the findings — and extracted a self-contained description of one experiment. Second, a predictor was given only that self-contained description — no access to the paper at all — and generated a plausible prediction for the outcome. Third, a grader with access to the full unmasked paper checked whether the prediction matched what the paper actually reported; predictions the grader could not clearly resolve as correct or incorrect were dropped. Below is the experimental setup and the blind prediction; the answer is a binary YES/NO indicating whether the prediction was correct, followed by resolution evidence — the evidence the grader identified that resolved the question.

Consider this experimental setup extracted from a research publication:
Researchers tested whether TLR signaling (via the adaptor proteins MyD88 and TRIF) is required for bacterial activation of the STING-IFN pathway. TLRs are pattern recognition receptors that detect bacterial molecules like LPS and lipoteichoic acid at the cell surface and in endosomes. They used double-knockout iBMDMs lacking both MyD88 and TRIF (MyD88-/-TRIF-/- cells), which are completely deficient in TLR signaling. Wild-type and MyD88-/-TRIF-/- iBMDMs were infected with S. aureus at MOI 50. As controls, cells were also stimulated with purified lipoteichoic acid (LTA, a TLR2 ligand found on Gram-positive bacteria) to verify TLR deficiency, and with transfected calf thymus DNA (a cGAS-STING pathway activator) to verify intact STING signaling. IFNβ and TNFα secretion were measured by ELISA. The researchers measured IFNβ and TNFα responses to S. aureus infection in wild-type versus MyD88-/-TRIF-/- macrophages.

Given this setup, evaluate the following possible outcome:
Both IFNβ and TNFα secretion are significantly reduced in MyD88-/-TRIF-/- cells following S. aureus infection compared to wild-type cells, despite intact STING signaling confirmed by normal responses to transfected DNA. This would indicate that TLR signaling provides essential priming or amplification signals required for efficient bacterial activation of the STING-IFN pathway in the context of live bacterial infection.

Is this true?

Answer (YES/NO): NO